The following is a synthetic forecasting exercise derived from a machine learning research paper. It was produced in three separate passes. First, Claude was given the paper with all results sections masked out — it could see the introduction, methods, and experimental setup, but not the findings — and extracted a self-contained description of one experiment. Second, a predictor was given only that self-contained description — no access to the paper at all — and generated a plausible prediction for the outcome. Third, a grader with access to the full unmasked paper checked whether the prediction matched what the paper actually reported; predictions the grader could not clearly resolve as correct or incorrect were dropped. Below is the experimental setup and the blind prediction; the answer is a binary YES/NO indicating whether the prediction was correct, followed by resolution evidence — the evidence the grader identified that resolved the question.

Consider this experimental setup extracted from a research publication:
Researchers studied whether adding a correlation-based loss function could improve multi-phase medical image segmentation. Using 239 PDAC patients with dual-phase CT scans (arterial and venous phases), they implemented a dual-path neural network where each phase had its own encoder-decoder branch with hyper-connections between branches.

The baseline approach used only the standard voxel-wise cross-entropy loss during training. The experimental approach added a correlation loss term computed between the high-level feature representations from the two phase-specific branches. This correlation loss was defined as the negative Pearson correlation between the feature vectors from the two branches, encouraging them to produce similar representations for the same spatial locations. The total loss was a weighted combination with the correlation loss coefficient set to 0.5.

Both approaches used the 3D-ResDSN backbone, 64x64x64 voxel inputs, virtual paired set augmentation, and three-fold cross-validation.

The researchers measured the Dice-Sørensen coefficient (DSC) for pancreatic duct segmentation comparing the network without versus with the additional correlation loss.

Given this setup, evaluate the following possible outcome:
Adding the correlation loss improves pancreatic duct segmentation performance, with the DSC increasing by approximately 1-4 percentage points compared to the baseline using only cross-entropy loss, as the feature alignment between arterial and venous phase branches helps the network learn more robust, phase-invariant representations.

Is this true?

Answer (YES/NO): YES